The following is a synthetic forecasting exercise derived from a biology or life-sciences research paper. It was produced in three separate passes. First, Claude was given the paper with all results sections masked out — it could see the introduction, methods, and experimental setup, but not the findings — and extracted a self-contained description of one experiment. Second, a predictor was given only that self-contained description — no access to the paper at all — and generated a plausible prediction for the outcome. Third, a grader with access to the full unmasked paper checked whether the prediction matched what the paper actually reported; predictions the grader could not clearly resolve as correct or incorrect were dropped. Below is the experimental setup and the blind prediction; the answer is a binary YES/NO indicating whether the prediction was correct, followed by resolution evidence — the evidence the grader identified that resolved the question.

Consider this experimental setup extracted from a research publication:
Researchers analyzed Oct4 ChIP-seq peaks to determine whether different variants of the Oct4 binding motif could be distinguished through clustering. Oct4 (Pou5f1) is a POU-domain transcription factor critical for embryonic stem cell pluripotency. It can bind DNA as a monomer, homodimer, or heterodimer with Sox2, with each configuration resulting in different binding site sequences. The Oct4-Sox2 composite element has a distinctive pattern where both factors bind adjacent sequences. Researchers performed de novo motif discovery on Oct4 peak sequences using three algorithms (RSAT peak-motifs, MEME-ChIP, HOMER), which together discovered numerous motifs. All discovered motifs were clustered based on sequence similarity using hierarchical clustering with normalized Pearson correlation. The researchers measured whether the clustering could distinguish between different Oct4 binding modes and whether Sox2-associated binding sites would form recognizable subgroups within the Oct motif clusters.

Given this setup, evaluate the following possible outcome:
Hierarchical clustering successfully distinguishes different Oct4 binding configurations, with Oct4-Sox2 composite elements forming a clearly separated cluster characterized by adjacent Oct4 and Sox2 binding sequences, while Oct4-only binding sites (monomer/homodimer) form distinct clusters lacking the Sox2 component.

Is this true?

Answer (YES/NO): NO